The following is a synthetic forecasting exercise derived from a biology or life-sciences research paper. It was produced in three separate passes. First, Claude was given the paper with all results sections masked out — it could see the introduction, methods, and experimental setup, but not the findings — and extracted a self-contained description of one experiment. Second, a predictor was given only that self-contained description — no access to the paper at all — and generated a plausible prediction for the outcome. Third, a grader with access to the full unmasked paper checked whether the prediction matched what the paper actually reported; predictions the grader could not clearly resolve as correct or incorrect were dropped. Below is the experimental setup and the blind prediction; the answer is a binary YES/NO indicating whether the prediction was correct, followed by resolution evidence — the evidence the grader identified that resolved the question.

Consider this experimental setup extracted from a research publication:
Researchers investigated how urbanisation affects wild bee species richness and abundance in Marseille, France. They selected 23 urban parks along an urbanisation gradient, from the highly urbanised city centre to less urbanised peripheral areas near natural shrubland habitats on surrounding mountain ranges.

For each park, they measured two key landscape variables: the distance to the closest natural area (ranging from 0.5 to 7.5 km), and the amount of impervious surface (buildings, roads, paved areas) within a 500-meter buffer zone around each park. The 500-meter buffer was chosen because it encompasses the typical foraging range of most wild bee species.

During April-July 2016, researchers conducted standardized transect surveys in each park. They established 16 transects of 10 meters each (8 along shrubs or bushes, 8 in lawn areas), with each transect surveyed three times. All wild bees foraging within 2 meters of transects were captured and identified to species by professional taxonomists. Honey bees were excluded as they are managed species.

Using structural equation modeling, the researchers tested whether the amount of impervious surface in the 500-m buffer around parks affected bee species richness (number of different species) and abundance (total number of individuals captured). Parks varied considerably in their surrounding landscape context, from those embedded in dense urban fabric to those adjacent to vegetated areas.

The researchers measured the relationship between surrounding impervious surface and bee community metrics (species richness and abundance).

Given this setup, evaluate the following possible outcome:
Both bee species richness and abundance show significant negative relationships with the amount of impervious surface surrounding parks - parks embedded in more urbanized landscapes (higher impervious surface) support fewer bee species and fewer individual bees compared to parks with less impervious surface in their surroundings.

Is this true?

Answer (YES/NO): YES